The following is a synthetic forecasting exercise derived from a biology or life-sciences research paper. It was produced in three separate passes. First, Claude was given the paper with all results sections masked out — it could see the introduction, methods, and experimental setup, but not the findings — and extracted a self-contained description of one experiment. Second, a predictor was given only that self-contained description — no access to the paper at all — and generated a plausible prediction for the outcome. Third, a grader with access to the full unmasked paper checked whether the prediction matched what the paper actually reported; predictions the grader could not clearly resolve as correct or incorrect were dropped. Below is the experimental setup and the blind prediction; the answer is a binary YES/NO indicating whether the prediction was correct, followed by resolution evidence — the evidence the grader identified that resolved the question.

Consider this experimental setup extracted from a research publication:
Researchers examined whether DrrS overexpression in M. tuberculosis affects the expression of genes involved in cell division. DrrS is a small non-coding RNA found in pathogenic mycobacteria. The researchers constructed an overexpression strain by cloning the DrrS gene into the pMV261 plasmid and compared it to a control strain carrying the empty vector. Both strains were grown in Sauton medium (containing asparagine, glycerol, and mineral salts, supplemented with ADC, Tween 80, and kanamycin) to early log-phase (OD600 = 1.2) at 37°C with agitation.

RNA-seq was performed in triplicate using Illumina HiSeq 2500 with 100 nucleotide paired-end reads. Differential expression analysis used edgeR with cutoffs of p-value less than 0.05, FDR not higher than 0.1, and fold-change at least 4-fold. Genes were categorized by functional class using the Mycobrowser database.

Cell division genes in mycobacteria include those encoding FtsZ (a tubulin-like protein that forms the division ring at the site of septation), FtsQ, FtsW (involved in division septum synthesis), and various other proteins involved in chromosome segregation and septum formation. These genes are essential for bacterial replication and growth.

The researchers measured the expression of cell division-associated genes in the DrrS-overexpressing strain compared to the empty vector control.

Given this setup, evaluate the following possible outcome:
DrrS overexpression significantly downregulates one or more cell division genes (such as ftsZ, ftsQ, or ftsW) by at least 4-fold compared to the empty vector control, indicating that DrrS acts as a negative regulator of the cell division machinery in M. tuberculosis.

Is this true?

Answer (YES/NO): NO